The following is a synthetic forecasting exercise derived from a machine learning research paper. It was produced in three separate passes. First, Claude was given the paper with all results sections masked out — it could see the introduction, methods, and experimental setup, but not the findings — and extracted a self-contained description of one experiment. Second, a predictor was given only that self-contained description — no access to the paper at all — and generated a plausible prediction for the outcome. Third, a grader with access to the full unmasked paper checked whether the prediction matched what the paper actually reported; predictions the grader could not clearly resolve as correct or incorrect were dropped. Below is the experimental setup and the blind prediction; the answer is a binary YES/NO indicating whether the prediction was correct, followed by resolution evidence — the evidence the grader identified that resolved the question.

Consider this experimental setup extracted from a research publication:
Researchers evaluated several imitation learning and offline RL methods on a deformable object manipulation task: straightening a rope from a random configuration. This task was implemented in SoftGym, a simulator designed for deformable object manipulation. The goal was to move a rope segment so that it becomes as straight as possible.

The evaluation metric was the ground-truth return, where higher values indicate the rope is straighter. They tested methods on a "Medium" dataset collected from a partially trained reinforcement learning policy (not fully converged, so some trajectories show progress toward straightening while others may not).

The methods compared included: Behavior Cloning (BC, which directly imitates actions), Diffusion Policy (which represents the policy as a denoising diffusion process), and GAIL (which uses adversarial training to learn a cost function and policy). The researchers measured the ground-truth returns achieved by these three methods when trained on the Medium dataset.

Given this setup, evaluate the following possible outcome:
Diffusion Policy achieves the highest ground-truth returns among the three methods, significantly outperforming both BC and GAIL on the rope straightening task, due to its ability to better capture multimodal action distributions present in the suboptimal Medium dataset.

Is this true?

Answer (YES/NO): NO